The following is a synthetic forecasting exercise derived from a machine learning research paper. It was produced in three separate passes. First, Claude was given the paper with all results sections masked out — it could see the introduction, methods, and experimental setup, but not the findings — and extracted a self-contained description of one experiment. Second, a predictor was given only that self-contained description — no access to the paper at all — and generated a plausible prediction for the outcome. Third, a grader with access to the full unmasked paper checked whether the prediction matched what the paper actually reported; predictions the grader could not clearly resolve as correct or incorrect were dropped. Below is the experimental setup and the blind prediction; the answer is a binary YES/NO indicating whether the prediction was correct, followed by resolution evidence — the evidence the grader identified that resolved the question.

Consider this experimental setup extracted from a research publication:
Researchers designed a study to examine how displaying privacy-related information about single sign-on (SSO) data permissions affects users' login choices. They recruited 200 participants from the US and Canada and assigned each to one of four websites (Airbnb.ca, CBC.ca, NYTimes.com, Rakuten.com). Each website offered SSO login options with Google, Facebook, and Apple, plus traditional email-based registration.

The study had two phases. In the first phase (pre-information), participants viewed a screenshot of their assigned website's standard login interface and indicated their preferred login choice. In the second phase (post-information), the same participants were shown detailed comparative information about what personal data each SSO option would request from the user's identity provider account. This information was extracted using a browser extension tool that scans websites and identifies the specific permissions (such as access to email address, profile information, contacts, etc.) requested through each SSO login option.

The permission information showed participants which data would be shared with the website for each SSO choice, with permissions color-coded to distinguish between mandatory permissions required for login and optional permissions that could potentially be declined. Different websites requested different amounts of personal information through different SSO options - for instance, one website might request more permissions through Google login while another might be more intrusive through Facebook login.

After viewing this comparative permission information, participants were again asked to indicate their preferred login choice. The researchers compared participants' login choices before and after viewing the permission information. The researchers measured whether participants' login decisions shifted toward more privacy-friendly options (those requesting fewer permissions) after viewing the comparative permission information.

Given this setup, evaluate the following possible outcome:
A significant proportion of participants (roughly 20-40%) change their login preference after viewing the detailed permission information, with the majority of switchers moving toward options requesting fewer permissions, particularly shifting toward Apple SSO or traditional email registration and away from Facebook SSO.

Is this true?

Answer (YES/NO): NO